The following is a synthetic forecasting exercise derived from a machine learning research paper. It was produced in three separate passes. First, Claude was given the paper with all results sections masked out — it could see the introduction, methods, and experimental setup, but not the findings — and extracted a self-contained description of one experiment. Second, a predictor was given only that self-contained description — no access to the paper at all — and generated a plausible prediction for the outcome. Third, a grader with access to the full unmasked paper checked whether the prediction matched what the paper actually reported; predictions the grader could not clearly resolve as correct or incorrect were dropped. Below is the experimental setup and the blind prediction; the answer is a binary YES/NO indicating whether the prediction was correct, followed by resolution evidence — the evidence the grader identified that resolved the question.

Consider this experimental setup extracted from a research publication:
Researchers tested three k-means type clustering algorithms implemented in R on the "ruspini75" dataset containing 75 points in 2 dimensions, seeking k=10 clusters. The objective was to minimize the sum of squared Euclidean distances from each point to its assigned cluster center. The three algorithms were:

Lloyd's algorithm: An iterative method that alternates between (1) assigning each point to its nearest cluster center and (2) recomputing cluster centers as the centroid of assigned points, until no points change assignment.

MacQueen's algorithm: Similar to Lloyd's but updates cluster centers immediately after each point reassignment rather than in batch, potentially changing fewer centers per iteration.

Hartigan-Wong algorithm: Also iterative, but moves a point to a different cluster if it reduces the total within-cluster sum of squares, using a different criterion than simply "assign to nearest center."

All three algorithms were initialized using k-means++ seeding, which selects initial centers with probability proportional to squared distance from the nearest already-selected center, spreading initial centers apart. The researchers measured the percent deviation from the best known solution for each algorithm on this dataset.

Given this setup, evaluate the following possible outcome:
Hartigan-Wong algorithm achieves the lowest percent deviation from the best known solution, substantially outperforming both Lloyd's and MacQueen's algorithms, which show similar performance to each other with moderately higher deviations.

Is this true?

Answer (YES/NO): YES